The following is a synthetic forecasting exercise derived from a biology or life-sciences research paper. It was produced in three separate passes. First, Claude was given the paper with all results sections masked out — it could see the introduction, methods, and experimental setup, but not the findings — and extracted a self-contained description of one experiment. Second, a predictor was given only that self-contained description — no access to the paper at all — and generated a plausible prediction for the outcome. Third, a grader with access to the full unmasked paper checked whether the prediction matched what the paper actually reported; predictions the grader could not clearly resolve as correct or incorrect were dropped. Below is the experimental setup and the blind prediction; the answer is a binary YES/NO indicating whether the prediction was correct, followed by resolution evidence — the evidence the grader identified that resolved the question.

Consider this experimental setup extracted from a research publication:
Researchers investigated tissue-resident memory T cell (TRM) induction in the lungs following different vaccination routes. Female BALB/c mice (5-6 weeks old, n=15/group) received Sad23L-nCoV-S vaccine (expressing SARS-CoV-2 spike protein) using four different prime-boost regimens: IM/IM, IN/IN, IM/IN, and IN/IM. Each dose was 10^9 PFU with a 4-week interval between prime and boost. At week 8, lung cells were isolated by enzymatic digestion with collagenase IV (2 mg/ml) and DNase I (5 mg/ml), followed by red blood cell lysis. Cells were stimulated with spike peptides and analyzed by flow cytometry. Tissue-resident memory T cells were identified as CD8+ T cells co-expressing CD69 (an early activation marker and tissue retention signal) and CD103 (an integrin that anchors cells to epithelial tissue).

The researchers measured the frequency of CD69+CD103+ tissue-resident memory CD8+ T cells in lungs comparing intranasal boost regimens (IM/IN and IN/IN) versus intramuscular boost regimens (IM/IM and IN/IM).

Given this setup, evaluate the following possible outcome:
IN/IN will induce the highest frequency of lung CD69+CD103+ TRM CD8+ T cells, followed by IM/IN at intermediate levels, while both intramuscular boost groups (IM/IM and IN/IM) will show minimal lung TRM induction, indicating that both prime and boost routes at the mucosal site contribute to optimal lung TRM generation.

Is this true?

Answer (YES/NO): NO